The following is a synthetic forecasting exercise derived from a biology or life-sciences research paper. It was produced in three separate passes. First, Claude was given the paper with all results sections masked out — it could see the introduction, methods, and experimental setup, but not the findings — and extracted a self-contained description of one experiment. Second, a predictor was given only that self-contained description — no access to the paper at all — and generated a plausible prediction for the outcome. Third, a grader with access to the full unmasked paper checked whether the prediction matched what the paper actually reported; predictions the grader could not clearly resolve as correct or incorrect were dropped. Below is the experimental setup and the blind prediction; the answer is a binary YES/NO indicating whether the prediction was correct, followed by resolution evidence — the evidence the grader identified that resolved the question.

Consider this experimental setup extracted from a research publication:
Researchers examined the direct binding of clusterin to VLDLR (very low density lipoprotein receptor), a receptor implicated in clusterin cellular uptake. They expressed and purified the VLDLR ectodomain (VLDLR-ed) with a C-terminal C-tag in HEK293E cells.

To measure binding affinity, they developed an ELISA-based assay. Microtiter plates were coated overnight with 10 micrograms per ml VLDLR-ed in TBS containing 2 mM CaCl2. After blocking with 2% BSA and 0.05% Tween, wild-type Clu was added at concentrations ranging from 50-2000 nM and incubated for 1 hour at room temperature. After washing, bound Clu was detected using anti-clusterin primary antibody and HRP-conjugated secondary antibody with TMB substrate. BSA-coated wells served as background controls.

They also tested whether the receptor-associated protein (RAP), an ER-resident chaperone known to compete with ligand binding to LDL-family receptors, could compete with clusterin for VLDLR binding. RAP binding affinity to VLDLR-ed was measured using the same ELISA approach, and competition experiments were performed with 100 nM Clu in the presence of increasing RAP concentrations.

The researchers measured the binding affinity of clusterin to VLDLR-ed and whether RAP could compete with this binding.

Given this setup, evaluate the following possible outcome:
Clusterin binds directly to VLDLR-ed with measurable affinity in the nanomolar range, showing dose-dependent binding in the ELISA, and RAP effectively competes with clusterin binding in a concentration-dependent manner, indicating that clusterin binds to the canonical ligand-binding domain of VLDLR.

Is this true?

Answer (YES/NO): YES